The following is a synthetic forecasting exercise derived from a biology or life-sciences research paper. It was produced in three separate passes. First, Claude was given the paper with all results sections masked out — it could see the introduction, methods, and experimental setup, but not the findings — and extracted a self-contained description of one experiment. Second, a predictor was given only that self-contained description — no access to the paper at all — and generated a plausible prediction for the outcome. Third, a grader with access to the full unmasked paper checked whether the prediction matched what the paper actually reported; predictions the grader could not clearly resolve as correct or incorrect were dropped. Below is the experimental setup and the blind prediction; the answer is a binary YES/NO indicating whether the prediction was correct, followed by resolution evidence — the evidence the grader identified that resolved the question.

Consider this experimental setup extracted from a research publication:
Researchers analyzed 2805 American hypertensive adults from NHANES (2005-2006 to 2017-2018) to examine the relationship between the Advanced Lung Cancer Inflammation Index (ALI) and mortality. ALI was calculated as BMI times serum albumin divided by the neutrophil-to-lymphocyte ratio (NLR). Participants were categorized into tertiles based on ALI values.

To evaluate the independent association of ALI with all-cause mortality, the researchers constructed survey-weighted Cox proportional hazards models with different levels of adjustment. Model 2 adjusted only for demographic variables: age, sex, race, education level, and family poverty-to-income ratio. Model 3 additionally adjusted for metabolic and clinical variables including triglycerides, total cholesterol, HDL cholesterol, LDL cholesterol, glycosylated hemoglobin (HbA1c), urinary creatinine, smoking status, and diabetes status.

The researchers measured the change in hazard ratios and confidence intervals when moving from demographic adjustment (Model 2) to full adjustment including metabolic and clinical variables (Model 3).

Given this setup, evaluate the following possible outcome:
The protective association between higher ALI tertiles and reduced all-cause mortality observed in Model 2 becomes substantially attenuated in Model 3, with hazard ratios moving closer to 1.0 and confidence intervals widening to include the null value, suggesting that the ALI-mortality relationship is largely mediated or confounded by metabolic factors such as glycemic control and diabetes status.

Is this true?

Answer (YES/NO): NO